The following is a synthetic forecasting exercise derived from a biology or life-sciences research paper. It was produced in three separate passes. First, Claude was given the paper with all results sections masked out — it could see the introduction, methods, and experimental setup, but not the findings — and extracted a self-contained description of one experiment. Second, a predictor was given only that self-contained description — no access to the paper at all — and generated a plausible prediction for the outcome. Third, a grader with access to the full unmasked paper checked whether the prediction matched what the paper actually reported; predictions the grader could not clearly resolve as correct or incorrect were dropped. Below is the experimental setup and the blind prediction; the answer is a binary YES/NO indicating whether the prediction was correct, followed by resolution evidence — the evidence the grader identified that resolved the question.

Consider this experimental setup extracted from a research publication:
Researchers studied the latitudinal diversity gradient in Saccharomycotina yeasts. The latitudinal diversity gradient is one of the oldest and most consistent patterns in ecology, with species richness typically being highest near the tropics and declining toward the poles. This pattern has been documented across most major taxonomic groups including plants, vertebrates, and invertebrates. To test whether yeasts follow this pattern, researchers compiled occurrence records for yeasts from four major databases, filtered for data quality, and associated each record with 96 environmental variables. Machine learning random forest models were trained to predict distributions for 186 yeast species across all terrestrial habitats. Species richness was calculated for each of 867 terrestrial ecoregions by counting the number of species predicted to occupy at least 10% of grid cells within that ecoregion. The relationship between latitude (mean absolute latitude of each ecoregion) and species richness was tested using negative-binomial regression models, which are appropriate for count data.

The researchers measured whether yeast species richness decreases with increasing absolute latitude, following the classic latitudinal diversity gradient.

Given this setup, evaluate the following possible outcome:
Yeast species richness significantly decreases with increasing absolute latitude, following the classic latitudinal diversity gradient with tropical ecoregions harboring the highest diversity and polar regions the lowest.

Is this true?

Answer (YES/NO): NO